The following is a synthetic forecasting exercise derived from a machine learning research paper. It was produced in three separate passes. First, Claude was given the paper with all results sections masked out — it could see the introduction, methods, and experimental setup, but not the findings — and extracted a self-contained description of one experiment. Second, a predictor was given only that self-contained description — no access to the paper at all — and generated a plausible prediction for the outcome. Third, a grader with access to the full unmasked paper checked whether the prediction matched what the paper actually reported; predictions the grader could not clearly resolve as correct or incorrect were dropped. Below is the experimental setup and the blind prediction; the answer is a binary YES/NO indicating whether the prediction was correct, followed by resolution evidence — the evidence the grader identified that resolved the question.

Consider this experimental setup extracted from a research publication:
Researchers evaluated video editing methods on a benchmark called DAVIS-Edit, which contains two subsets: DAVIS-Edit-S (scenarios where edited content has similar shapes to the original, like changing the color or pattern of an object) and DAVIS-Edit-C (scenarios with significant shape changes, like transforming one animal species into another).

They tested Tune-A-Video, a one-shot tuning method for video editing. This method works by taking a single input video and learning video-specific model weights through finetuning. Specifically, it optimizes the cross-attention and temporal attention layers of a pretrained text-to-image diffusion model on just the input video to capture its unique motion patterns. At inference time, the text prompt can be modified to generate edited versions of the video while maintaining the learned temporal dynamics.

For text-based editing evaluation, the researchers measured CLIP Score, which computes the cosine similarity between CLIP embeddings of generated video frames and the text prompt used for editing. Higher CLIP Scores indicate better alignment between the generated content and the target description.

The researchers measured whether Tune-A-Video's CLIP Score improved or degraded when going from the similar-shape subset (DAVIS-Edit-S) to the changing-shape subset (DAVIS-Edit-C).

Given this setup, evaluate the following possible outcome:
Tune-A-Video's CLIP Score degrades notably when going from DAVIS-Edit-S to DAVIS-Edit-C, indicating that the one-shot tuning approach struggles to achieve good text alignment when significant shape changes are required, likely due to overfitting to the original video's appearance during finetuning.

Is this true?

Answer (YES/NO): NO